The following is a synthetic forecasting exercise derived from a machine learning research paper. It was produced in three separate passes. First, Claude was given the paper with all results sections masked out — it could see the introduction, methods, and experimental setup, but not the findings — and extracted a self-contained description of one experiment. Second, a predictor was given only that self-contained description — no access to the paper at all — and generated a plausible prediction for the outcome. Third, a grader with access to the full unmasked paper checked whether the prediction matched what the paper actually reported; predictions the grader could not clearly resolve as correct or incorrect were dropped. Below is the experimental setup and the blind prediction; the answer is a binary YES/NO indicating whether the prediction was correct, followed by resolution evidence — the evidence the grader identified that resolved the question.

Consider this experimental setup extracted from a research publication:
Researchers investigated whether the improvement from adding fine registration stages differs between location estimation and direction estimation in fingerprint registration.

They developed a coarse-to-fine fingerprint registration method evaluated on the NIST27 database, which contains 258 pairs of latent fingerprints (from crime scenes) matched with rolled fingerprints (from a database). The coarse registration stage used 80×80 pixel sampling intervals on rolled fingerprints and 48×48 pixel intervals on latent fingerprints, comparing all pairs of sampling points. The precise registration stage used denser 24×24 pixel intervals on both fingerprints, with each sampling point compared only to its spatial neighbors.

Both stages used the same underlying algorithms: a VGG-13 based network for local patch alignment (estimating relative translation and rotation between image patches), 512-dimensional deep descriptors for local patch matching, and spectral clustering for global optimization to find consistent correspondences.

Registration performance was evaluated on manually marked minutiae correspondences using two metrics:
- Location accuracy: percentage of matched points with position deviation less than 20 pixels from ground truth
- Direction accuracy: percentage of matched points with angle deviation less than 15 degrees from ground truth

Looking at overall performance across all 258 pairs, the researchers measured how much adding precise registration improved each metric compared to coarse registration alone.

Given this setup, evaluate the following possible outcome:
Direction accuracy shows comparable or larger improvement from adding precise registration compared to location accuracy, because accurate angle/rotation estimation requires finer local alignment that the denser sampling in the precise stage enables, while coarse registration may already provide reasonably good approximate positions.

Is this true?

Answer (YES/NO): NO